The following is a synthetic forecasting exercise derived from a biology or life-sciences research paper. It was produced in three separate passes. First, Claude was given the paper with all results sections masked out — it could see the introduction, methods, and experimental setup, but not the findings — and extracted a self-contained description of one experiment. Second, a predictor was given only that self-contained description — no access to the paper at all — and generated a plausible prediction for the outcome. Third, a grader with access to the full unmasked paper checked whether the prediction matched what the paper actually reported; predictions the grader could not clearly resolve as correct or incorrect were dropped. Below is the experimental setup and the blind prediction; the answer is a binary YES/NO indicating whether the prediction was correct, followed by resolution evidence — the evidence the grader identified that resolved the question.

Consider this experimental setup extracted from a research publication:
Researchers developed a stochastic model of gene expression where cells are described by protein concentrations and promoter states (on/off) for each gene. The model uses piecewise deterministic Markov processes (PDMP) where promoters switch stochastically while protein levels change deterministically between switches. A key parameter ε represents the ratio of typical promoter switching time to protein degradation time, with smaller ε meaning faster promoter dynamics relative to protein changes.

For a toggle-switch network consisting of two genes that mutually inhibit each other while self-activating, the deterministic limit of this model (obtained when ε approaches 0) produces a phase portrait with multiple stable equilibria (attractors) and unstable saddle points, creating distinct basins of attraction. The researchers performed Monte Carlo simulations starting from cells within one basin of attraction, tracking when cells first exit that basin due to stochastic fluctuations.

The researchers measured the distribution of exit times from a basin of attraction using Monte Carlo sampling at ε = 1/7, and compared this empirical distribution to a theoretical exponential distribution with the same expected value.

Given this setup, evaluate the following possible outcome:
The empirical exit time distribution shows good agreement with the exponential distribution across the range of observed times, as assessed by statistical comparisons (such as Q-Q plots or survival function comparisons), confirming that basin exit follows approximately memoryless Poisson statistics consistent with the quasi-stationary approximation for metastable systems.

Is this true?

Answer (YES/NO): NO